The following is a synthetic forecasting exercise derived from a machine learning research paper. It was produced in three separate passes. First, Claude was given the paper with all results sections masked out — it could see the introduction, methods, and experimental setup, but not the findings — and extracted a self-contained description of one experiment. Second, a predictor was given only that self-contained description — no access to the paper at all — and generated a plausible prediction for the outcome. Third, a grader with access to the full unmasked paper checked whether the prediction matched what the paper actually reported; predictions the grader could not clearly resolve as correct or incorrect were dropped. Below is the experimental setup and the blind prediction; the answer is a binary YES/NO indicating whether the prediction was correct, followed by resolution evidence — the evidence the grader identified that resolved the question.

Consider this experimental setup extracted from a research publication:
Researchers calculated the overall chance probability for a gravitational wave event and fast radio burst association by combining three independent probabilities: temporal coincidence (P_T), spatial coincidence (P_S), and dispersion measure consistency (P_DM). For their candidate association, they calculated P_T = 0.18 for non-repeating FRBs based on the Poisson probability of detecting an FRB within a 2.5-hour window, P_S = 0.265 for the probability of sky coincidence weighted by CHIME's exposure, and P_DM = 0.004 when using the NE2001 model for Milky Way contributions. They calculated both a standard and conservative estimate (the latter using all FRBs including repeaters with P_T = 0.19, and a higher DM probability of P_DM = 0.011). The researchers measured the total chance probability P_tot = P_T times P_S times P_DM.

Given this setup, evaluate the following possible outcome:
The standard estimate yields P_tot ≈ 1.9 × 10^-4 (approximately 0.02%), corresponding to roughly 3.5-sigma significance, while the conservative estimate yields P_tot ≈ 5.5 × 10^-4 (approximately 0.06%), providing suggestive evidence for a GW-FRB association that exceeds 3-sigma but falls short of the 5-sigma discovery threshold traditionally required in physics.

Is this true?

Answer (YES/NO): NO